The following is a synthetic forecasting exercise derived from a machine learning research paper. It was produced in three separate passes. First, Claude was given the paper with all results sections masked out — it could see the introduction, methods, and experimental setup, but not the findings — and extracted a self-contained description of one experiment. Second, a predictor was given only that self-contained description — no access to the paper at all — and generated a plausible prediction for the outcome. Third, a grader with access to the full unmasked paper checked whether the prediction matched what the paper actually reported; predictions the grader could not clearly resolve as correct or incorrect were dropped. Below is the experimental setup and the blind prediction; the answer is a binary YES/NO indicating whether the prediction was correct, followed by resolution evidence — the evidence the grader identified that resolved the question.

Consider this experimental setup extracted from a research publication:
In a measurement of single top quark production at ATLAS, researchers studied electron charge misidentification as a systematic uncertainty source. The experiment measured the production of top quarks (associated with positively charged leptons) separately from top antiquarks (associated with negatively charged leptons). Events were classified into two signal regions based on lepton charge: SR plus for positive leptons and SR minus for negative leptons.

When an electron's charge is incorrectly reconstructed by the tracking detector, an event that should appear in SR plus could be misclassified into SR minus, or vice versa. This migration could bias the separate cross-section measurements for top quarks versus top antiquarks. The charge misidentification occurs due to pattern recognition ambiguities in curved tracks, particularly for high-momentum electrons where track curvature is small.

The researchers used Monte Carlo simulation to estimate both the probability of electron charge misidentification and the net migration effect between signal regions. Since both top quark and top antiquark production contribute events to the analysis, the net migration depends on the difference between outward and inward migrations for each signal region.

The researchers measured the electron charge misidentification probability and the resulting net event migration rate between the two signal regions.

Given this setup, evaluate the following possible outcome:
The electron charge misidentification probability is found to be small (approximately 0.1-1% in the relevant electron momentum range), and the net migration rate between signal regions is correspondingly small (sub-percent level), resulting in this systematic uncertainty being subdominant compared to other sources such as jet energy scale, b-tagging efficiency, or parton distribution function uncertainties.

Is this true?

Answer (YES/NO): YES